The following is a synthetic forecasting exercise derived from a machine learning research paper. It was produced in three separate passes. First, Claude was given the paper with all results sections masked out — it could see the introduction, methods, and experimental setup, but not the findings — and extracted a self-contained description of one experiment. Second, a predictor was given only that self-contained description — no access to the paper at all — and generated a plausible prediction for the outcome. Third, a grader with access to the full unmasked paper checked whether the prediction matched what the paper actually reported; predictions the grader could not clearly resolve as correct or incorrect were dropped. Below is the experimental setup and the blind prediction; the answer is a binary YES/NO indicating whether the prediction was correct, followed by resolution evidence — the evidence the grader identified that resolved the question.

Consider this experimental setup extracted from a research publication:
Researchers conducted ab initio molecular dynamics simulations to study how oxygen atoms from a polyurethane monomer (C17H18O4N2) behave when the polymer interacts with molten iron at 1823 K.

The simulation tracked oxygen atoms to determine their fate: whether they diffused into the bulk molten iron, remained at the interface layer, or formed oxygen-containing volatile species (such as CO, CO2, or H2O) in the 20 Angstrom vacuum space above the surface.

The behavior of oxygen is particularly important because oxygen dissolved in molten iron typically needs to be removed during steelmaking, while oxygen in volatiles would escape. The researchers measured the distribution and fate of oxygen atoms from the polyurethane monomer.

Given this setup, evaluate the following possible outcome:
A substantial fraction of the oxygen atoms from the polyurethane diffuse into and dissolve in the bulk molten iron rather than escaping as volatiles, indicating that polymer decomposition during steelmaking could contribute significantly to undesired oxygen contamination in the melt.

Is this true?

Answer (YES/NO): NO